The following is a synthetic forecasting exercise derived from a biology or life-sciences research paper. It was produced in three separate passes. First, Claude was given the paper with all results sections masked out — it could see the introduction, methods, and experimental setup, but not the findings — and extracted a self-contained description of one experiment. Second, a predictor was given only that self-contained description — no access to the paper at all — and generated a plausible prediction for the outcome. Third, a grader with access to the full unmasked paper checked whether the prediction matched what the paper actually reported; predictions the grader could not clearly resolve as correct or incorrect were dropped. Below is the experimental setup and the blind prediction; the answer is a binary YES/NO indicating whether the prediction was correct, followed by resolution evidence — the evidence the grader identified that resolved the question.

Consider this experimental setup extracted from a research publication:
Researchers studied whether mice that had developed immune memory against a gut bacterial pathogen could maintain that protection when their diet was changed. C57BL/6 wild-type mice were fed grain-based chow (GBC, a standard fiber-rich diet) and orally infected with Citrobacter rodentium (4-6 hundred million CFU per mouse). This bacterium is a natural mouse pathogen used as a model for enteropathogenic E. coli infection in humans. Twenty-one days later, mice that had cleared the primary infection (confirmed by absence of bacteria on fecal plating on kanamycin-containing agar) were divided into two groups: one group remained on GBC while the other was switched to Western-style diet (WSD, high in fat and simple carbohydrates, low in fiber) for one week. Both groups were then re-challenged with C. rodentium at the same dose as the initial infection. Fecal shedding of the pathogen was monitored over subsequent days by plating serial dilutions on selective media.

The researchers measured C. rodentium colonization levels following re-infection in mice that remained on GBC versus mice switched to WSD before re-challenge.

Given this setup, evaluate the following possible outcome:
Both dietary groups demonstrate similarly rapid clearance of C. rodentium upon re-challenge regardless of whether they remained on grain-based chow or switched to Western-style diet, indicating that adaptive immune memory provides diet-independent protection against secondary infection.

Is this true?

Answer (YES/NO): NO